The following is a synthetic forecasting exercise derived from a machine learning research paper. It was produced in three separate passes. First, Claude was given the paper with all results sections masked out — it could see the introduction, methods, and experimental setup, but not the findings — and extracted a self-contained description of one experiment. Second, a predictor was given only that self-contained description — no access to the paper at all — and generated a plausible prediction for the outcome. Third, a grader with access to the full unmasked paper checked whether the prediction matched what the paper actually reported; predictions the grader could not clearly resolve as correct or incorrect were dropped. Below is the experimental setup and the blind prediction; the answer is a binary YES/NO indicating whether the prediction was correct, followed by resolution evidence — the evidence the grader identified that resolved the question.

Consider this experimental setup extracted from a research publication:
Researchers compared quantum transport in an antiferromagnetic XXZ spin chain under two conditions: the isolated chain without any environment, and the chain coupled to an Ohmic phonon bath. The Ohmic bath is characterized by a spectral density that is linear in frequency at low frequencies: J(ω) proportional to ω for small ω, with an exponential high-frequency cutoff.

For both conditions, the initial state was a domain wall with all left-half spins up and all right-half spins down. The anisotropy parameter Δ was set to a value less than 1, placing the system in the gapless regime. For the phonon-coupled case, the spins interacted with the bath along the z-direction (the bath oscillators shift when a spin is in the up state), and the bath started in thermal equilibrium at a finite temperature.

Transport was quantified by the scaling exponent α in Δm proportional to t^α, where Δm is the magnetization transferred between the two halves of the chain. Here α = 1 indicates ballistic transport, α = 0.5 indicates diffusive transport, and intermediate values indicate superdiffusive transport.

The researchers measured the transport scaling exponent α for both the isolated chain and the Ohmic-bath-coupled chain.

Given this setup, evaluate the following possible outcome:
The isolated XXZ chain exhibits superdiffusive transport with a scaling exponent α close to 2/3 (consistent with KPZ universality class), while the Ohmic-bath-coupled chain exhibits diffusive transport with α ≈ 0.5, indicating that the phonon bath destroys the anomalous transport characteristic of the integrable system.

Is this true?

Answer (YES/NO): NO